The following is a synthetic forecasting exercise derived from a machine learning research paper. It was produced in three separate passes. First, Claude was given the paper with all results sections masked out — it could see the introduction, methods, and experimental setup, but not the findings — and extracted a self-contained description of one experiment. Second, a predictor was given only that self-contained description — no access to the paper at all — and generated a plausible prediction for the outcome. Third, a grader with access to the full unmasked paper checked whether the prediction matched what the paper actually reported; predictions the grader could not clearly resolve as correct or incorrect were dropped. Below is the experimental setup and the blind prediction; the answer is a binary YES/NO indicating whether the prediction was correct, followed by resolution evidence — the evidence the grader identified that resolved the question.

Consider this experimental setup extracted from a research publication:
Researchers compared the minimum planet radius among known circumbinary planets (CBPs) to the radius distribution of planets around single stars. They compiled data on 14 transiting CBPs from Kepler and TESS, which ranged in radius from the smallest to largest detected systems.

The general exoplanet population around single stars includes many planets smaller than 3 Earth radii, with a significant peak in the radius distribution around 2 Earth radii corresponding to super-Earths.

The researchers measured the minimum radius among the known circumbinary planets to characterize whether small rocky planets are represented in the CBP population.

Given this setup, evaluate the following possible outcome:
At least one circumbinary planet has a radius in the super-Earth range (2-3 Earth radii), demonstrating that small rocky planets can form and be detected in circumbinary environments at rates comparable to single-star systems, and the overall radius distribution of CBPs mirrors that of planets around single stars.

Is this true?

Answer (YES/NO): NO